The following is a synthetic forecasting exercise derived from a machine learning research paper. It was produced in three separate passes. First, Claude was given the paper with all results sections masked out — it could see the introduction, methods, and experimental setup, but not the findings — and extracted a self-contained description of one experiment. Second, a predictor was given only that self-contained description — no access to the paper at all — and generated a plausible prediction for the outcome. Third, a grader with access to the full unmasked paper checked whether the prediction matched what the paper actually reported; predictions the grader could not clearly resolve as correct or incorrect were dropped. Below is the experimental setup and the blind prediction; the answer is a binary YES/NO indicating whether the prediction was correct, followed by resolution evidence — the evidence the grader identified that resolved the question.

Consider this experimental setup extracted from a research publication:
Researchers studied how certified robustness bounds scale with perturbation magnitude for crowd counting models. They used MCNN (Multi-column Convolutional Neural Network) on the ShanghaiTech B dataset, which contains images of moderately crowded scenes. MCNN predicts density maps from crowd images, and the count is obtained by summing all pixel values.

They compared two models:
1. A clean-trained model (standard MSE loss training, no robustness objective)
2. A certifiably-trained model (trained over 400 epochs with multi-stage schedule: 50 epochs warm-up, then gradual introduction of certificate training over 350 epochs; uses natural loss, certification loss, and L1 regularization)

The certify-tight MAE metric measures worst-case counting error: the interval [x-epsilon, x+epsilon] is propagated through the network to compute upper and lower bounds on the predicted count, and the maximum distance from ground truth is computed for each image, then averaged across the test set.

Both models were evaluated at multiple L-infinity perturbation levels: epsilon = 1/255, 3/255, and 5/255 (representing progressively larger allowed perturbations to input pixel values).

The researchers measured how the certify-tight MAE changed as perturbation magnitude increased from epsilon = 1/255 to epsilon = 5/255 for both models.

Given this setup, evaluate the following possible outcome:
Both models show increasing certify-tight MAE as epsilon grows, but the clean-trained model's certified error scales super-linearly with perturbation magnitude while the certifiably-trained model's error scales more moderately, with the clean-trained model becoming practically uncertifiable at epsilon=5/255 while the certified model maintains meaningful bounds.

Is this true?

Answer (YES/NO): YES